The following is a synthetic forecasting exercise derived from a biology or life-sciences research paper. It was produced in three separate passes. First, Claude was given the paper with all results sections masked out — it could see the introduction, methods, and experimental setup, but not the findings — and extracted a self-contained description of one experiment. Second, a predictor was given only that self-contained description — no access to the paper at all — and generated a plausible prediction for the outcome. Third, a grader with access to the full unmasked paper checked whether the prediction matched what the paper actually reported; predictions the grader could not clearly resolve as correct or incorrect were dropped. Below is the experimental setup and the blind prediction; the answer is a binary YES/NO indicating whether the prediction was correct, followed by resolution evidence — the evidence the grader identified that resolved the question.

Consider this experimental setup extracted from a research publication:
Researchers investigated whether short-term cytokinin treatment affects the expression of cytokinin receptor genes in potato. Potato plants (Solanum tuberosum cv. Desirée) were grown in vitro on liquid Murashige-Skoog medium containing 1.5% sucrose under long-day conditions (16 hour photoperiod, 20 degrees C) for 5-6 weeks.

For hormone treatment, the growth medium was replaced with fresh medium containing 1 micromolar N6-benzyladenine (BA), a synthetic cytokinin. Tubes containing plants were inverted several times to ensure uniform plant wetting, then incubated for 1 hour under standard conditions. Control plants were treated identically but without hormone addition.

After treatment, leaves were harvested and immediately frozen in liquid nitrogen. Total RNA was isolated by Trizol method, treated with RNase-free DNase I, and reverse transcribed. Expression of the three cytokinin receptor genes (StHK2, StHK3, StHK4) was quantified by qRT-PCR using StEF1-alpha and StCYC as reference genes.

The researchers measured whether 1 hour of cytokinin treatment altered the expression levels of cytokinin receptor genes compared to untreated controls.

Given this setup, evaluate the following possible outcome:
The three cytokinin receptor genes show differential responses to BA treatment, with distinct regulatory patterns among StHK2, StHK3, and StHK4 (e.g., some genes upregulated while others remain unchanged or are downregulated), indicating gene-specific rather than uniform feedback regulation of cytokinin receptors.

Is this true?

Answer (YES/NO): YES